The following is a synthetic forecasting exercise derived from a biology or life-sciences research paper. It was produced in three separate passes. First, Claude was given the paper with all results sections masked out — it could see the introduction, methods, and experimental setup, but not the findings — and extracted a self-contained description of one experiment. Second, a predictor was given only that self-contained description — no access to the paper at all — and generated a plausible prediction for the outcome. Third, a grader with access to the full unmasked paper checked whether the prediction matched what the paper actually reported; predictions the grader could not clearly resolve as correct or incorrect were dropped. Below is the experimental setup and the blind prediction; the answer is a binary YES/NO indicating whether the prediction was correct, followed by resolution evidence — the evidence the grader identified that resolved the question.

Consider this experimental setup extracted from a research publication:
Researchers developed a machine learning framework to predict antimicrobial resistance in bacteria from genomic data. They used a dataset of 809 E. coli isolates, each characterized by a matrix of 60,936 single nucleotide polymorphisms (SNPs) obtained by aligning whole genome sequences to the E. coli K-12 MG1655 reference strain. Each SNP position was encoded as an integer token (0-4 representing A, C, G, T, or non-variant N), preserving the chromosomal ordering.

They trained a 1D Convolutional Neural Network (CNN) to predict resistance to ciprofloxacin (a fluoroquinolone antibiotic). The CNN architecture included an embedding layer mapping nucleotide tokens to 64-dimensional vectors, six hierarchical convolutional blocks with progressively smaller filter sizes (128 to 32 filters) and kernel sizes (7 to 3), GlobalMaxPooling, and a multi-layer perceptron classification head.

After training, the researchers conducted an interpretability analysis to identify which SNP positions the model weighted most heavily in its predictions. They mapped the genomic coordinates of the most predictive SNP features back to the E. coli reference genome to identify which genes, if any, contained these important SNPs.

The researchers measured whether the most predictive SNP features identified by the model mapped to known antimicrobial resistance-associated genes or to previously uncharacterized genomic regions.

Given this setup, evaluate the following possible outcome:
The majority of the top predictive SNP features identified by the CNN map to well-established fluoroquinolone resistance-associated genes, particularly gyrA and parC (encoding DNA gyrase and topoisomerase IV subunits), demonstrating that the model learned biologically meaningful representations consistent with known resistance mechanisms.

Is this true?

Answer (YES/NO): NO